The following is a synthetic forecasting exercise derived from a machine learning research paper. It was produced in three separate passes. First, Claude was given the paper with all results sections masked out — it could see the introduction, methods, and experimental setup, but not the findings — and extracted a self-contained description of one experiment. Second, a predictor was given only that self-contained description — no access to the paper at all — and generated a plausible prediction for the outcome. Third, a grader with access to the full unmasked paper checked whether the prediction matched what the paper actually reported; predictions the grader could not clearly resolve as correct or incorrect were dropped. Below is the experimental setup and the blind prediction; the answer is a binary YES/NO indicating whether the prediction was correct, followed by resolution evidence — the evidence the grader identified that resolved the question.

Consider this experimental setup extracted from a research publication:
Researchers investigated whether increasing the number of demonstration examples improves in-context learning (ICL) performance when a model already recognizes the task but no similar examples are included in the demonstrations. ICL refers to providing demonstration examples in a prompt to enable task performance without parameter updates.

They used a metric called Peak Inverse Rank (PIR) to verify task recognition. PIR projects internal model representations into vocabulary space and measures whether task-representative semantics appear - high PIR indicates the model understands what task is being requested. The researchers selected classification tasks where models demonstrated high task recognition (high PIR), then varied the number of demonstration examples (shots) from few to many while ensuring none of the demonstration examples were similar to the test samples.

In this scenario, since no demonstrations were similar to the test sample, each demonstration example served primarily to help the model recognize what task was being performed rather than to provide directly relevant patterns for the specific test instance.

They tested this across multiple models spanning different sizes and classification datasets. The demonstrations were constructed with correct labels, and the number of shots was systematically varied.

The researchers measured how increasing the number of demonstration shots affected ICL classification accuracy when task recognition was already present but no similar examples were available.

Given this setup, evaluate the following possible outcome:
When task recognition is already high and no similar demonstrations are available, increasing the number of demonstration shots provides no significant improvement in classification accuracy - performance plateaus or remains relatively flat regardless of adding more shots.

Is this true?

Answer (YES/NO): YES